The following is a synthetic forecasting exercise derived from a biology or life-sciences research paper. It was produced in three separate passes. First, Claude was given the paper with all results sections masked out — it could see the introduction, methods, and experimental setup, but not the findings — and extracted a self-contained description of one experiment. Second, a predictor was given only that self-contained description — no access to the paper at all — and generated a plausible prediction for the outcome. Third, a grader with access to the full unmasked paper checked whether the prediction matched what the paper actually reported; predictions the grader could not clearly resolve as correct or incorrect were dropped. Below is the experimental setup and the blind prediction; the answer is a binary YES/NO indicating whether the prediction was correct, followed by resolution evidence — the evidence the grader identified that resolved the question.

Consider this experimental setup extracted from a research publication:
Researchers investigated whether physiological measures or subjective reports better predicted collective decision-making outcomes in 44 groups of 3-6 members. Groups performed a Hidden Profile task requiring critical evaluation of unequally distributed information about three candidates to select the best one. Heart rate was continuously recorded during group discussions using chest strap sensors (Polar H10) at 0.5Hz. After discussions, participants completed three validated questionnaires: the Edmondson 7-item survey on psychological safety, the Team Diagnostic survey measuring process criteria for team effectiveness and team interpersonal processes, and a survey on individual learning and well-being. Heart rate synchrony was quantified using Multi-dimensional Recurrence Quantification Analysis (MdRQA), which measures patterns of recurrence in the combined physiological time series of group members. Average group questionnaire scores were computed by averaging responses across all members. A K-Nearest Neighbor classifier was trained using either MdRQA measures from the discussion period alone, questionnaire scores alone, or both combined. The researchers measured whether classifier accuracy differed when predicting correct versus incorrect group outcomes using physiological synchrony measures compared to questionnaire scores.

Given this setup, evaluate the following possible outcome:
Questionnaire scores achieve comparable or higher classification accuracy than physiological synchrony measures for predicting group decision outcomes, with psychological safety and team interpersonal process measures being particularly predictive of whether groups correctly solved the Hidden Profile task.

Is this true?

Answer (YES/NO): NO